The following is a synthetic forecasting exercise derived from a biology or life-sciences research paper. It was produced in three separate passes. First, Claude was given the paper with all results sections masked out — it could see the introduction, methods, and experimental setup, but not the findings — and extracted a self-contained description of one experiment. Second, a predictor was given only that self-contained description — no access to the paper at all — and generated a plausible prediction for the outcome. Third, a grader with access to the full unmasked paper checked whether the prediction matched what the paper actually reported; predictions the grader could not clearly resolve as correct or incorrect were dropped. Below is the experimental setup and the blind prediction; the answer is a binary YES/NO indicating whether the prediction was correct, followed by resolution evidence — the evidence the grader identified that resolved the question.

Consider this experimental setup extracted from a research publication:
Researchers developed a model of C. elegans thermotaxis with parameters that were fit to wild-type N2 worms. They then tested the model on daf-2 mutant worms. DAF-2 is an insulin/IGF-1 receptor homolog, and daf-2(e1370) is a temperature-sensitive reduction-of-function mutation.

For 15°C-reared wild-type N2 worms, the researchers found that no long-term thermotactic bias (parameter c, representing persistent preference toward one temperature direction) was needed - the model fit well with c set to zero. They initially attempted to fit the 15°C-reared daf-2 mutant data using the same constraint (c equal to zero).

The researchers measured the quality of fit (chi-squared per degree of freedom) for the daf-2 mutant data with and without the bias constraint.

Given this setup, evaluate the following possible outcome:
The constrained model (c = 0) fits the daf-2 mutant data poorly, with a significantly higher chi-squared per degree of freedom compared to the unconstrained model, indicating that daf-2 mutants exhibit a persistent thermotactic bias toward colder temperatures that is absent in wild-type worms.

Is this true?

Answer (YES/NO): YES